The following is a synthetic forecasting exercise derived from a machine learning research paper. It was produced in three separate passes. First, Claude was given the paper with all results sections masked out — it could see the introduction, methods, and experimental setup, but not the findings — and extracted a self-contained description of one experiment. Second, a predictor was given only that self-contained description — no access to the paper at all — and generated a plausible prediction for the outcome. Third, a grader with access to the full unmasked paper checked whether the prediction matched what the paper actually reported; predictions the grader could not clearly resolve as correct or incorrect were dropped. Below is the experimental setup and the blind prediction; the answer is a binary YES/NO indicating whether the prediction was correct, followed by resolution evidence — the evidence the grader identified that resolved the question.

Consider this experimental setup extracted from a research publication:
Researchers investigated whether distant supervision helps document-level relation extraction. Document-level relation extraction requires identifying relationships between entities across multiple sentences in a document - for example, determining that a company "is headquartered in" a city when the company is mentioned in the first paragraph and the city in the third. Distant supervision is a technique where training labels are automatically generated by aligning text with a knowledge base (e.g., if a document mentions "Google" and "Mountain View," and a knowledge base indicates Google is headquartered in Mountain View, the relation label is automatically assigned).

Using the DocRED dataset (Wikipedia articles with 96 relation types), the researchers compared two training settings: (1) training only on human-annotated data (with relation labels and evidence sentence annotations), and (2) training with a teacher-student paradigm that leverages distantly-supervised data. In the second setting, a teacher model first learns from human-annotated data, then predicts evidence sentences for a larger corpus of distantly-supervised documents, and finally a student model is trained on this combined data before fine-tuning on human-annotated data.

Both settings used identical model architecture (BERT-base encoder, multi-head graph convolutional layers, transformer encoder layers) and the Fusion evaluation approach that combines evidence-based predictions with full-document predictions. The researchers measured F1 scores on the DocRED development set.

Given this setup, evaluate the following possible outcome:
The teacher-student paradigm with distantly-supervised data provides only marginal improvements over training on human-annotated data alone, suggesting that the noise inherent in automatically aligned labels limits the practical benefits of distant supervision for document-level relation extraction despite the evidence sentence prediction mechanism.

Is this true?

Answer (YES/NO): NO